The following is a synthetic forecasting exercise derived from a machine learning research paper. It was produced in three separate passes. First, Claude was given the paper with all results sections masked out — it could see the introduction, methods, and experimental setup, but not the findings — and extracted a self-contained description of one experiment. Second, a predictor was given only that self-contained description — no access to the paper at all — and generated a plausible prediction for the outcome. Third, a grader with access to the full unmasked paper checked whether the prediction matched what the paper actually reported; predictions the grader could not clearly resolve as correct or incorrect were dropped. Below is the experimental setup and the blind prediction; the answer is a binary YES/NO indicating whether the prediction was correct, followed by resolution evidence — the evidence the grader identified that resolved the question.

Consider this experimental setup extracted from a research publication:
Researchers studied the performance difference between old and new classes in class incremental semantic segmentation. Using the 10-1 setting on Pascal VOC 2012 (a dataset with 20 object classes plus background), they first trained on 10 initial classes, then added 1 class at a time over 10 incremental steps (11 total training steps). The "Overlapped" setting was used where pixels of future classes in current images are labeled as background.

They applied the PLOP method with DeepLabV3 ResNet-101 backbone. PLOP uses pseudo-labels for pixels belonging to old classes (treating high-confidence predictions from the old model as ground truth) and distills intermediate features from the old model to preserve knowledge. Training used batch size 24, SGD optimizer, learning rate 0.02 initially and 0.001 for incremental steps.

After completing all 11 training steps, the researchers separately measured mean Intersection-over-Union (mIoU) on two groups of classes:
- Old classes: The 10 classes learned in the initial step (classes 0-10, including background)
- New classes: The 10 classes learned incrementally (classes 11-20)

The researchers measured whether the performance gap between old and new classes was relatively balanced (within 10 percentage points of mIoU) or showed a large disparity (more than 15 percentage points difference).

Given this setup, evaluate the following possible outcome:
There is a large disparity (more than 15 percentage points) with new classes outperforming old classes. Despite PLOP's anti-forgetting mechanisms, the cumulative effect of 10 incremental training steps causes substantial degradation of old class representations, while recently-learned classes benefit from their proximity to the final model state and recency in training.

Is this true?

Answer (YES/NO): NO